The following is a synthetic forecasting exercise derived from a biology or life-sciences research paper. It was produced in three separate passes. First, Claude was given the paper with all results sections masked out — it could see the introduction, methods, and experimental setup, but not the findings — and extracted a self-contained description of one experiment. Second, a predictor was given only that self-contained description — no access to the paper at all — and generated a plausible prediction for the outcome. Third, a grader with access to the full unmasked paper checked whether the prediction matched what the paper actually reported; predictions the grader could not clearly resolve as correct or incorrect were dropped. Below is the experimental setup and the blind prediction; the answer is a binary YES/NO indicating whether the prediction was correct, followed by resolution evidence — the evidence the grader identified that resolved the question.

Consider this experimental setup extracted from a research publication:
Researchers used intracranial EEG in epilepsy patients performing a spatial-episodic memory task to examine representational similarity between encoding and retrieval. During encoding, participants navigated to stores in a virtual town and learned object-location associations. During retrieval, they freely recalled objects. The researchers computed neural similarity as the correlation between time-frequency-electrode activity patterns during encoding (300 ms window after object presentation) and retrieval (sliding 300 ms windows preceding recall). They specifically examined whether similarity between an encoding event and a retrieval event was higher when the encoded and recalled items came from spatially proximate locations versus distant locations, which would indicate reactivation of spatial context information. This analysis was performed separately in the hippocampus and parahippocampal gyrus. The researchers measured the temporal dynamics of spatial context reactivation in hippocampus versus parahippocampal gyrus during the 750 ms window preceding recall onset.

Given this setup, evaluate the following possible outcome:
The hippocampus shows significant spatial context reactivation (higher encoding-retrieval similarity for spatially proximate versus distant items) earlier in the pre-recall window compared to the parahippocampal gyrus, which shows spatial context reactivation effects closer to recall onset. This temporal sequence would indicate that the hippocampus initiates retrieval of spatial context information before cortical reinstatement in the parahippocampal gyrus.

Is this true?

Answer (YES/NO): YES